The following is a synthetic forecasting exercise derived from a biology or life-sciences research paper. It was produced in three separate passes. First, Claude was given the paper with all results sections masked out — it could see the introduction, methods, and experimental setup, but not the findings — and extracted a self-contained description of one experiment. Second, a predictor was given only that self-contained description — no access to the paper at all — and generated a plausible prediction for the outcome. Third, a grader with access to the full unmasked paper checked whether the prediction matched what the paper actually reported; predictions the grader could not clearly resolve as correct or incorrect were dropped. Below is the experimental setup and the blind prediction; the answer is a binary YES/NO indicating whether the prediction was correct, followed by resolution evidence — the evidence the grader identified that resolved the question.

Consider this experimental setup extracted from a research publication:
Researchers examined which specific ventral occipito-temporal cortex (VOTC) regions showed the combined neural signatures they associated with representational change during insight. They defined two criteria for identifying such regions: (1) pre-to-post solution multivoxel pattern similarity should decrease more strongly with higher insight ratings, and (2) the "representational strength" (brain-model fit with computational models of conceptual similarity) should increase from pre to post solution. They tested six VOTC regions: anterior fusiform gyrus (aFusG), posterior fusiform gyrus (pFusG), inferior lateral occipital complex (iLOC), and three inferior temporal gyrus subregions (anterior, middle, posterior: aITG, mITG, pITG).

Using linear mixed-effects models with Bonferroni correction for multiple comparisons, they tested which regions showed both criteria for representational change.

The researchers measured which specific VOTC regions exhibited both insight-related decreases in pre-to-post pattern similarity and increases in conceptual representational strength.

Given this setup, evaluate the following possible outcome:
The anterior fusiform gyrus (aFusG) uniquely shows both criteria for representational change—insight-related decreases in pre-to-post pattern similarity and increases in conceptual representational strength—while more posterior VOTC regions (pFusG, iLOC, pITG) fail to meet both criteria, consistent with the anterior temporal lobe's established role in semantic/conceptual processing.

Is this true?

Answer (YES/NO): NO